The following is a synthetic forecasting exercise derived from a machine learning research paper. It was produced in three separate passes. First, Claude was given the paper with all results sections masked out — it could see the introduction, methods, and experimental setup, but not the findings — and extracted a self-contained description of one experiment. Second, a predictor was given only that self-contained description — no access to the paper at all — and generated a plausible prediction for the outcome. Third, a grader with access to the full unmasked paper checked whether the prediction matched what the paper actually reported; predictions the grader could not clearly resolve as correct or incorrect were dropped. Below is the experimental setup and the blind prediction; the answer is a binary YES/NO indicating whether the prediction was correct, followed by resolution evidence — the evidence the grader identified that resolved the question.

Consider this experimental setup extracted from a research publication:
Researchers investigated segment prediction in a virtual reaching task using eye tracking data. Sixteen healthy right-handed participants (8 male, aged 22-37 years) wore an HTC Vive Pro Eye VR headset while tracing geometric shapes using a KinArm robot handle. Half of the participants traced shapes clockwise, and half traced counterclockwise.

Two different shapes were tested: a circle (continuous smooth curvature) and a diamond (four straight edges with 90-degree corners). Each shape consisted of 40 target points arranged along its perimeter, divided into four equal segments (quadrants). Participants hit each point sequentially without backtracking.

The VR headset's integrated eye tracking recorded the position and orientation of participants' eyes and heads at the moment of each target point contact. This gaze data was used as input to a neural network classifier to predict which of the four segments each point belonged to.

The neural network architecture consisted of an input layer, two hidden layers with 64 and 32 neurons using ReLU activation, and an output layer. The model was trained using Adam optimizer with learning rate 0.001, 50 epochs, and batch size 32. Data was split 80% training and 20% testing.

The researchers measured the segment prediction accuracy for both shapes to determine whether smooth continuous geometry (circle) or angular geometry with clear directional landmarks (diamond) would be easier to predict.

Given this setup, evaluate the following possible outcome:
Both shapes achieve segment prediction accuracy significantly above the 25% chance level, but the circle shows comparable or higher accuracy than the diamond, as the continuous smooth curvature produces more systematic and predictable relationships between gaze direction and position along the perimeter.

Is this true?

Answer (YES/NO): YES